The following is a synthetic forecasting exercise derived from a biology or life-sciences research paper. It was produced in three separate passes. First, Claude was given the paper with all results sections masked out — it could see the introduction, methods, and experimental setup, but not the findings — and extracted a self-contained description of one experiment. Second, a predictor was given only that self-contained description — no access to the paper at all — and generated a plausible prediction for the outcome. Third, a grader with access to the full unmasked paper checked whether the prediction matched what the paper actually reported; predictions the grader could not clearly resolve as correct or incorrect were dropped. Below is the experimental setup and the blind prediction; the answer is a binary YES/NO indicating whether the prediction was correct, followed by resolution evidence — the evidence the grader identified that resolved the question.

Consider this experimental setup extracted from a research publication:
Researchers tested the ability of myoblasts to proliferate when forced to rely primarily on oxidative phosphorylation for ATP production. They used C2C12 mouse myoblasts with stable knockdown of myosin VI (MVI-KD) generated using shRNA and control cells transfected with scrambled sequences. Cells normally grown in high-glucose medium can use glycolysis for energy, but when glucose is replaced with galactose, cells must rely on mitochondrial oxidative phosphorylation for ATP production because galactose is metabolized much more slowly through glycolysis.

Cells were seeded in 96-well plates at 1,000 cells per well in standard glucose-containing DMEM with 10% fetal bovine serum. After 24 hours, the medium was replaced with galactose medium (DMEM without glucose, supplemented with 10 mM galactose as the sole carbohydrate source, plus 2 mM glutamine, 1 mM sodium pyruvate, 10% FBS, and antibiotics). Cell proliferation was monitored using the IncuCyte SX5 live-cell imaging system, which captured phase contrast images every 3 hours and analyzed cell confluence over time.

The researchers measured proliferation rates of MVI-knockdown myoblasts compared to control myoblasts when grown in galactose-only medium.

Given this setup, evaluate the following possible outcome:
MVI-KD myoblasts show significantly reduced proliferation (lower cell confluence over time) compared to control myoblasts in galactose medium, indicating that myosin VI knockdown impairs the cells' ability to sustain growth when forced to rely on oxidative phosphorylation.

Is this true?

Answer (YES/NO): YES